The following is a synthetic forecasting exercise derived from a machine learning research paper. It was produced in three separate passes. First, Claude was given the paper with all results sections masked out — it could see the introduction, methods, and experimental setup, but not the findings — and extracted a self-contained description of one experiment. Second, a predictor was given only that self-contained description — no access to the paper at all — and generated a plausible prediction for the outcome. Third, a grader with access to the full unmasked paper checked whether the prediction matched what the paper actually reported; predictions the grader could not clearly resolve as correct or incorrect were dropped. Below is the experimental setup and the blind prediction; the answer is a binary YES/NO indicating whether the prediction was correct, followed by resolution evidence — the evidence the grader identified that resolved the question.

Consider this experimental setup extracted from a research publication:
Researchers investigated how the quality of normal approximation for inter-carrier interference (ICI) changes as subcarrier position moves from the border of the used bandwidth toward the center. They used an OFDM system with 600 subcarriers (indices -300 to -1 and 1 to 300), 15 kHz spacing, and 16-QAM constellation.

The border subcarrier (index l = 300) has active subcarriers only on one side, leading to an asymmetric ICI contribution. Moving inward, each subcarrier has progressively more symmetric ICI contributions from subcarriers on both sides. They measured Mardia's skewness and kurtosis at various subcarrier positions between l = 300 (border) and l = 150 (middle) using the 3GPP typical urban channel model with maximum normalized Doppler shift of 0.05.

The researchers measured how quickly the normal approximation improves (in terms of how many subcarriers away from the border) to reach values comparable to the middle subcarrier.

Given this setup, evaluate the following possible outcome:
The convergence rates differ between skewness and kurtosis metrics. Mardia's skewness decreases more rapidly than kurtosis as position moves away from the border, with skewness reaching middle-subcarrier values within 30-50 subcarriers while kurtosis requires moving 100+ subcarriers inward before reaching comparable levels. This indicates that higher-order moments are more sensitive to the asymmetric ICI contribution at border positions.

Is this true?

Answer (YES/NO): NO